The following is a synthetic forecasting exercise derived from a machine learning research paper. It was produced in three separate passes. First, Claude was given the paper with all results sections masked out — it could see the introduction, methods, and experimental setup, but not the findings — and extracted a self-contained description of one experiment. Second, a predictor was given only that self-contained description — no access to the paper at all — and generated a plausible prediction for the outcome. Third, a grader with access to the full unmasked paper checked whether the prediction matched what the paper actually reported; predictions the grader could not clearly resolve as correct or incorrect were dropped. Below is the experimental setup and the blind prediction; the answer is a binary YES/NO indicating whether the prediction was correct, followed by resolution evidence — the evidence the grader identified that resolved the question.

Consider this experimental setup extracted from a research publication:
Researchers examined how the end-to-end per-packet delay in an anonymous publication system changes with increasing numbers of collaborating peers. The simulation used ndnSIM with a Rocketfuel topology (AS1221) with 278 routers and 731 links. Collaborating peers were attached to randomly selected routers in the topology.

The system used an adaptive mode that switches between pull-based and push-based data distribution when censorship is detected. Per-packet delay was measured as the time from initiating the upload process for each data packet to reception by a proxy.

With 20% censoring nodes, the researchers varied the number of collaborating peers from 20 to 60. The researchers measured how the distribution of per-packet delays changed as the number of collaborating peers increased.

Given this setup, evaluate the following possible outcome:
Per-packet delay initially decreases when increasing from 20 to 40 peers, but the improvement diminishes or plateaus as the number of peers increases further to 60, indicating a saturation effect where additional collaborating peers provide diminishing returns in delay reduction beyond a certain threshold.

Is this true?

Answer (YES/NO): NO